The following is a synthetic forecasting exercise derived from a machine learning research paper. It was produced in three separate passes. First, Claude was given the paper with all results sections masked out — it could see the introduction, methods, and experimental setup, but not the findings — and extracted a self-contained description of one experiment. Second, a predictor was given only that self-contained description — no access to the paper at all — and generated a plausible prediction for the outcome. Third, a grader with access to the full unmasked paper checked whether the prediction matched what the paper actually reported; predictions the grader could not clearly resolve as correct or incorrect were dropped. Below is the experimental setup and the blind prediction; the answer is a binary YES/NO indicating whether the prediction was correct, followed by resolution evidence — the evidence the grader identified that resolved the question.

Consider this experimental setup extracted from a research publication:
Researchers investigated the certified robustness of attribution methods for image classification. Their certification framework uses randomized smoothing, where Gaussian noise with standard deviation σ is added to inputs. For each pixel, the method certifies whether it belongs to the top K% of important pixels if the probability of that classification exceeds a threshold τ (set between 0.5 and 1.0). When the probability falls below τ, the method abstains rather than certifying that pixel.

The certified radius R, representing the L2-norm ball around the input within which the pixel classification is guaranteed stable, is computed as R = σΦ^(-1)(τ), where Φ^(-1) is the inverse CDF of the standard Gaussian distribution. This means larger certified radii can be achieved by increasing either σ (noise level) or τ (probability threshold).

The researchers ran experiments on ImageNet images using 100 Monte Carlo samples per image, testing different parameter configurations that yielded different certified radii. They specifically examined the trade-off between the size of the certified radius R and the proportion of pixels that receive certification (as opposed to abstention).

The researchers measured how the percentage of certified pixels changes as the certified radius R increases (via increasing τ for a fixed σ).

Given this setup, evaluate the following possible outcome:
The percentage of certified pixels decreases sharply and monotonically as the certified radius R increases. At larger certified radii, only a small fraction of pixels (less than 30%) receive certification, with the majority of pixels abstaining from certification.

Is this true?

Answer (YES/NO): NO